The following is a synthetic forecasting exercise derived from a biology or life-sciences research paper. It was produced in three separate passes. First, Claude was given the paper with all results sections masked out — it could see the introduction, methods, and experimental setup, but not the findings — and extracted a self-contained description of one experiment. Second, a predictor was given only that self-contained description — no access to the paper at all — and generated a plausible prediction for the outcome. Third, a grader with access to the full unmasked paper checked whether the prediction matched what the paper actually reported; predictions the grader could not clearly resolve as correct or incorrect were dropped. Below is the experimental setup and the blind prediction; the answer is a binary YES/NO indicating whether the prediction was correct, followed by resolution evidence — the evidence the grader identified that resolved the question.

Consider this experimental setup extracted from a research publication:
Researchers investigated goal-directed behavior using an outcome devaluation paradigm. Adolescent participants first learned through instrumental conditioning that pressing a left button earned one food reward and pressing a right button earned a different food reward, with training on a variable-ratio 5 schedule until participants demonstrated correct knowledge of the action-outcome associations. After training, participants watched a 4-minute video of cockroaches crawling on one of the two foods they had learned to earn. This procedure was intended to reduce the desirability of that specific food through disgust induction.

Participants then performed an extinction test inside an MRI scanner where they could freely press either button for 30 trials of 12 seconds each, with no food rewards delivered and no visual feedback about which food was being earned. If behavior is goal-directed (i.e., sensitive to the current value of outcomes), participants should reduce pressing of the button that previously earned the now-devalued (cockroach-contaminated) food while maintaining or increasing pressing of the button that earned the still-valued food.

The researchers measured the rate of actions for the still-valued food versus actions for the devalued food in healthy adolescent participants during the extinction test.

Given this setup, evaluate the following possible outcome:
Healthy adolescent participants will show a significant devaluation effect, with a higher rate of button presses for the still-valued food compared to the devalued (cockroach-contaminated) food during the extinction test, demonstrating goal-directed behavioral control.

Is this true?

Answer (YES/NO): YES